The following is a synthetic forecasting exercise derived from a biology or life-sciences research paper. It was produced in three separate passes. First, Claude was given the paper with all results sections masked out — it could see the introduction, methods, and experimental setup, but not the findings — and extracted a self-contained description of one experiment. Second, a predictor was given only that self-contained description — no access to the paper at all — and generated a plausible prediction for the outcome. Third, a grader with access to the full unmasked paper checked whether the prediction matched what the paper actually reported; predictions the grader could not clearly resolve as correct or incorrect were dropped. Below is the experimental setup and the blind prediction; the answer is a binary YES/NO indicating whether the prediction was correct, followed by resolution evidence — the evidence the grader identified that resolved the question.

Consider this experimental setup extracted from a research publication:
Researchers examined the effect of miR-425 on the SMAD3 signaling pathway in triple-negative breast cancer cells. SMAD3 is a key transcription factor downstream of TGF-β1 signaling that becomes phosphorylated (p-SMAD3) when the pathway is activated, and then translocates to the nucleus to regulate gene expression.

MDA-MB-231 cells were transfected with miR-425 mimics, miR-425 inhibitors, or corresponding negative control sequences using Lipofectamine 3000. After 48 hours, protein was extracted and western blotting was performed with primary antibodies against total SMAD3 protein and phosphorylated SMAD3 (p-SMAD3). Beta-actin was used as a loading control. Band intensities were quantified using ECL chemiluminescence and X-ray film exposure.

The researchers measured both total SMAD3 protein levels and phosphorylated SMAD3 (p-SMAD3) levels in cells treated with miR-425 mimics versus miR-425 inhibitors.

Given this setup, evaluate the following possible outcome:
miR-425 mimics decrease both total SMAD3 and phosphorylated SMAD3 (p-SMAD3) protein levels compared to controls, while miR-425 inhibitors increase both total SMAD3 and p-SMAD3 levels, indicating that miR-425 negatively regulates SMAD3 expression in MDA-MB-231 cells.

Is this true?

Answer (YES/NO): YES